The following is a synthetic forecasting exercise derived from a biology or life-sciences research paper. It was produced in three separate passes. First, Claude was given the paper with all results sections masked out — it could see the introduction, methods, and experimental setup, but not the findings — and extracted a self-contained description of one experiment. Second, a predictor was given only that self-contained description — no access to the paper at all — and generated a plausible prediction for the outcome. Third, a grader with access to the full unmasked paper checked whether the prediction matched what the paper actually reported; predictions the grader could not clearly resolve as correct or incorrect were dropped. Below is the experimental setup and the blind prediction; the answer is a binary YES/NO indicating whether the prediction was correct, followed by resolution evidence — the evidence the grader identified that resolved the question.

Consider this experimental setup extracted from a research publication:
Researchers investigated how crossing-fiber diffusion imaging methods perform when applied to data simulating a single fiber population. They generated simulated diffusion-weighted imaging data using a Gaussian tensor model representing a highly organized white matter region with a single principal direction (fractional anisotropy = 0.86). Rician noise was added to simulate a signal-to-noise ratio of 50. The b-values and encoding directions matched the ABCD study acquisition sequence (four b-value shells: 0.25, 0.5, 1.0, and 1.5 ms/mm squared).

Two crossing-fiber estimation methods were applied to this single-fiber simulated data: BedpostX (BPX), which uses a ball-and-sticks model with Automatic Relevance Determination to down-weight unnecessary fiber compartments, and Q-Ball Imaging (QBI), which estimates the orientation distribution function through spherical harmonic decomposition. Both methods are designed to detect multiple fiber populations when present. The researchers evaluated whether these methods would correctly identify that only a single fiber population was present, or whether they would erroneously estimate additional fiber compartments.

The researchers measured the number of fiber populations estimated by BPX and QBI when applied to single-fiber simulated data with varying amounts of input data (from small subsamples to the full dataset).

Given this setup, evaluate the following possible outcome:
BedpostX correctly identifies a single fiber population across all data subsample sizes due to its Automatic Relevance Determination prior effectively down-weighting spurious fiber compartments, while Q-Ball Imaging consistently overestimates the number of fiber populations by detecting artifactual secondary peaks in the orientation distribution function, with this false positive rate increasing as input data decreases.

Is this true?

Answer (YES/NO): NO